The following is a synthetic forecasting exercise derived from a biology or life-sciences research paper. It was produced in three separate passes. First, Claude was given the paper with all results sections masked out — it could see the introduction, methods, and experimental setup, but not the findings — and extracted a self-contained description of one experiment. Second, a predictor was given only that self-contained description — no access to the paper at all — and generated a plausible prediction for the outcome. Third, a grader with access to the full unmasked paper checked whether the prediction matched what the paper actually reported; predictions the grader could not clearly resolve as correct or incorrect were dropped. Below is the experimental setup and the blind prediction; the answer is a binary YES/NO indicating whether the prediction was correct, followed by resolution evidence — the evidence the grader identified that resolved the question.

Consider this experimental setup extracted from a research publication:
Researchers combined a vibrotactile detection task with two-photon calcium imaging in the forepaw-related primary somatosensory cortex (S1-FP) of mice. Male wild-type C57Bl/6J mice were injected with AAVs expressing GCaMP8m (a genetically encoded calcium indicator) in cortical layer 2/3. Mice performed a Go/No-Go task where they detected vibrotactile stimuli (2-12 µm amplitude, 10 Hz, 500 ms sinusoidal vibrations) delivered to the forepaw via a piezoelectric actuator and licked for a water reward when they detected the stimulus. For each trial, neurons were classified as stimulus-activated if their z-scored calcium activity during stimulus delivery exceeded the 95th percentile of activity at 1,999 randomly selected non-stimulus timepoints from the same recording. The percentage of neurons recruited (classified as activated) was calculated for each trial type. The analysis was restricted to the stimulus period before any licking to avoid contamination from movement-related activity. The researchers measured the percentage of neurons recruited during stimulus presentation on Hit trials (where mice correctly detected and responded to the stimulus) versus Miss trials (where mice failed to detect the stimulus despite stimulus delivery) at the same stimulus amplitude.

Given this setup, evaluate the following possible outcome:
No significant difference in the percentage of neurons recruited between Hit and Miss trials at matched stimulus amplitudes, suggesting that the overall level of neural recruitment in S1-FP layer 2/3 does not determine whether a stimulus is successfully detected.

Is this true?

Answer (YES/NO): NO